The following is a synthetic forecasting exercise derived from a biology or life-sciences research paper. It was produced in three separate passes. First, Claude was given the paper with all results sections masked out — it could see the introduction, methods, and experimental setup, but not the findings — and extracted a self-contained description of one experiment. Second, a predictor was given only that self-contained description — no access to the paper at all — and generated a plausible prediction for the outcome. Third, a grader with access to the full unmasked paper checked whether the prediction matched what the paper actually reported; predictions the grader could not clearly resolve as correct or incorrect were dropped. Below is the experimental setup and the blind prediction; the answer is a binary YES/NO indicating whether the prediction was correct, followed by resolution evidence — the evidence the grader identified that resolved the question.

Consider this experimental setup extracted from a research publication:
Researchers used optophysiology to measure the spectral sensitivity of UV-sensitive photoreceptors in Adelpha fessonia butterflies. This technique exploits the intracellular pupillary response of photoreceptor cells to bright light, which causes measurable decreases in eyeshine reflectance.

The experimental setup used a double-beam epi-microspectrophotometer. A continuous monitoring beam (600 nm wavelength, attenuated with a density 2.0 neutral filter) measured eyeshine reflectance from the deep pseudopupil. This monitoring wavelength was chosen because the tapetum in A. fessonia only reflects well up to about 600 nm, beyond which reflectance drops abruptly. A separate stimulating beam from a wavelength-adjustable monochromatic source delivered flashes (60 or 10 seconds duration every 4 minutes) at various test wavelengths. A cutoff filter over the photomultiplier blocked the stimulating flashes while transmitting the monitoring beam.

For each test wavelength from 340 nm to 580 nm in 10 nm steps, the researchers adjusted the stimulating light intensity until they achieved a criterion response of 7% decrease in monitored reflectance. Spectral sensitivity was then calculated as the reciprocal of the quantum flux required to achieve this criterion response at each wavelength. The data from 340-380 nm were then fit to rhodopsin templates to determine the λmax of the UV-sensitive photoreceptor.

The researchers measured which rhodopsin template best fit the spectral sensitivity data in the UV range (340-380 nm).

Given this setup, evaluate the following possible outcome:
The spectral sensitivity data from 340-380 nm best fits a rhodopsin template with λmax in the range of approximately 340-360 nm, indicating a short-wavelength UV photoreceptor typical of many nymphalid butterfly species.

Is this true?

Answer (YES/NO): YES